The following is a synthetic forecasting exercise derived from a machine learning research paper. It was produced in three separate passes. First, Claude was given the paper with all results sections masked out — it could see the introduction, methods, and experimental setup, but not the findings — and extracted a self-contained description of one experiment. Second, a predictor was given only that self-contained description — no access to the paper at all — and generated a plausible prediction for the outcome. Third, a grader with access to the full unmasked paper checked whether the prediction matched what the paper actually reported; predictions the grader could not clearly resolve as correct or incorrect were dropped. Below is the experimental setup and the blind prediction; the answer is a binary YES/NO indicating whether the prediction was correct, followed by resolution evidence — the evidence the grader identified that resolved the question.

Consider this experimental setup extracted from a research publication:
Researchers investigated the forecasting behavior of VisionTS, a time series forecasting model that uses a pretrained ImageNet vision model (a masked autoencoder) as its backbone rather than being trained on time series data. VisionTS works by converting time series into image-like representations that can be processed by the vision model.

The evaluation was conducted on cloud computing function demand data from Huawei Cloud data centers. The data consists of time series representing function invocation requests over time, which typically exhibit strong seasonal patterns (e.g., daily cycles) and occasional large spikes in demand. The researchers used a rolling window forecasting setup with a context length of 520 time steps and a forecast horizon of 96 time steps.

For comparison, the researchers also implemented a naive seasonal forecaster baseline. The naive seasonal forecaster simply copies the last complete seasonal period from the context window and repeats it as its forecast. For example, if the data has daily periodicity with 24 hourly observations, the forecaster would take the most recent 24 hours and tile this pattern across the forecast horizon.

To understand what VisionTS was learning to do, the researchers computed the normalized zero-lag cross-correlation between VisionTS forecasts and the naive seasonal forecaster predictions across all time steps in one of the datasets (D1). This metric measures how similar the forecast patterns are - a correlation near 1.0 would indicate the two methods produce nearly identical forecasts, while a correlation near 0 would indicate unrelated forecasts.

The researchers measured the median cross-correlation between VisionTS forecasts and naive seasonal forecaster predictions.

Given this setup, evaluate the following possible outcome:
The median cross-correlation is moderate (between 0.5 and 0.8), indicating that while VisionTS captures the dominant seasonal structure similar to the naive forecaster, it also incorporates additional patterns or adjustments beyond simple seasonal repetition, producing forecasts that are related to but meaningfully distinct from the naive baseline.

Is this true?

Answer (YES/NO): NO